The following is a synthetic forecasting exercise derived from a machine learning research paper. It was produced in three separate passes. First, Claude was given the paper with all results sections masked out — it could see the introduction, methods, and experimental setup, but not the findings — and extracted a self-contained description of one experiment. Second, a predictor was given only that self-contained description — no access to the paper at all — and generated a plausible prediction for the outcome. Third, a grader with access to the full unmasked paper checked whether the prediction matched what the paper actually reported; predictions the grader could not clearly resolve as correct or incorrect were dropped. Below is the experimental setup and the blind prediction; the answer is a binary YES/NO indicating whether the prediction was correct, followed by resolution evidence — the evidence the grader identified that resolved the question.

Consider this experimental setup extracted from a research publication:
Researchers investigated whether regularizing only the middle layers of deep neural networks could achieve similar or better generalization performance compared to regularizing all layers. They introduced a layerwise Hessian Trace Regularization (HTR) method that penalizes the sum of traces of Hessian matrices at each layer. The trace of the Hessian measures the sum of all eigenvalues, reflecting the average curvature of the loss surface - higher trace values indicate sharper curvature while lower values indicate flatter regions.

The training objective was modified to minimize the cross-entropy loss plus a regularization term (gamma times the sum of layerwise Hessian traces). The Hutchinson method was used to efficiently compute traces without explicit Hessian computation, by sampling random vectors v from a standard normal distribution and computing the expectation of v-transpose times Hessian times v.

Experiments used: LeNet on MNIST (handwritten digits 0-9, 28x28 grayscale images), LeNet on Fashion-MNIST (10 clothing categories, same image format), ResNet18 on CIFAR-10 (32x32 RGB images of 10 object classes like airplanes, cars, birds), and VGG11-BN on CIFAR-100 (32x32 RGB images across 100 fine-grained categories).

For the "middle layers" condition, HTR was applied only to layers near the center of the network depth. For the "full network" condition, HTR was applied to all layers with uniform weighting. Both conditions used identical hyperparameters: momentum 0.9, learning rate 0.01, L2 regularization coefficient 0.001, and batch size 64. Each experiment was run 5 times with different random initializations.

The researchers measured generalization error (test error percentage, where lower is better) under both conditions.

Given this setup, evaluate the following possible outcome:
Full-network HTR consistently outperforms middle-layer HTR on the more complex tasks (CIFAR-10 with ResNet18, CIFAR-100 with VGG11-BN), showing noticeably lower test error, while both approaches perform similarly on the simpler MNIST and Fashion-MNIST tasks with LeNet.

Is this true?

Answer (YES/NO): NO